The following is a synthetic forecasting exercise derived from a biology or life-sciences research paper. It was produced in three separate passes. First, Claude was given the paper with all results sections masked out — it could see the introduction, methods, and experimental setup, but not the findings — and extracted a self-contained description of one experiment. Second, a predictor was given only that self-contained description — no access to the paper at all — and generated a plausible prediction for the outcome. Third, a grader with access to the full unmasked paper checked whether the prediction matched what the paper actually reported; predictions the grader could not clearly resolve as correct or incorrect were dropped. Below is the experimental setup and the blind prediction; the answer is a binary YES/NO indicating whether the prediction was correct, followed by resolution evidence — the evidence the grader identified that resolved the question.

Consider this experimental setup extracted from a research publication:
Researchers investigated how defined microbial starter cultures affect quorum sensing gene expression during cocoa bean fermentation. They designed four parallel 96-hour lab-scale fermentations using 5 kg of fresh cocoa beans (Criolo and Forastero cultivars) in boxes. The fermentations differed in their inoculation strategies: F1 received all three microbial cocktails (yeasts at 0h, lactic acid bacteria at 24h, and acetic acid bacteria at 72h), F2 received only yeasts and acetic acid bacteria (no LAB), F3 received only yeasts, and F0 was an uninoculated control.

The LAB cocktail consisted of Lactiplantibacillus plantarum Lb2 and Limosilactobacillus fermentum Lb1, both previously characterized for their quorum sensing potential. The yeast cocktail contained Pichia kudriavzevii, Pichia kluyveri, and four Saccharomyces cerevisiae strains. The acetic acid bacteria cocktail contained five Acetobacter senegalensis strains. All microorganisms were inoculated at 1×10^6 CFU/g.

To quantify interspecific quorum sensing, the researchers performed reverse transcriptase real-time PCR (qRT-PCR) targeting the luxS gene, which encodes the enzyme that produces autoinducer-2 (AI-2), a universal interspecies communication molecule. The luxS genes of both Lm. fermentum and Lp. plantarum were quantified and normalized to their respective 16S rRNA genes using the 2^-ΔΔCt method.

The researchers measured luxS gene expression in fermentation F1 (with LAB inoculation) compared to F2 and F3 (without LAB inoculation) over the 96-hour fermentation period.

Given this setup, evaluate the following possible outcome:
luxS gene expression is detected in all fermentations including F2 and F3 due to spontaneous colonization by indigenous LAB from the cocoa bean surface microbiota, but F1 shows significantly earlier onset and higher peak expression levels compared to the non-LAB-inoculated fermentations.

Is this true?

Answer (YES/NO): NO